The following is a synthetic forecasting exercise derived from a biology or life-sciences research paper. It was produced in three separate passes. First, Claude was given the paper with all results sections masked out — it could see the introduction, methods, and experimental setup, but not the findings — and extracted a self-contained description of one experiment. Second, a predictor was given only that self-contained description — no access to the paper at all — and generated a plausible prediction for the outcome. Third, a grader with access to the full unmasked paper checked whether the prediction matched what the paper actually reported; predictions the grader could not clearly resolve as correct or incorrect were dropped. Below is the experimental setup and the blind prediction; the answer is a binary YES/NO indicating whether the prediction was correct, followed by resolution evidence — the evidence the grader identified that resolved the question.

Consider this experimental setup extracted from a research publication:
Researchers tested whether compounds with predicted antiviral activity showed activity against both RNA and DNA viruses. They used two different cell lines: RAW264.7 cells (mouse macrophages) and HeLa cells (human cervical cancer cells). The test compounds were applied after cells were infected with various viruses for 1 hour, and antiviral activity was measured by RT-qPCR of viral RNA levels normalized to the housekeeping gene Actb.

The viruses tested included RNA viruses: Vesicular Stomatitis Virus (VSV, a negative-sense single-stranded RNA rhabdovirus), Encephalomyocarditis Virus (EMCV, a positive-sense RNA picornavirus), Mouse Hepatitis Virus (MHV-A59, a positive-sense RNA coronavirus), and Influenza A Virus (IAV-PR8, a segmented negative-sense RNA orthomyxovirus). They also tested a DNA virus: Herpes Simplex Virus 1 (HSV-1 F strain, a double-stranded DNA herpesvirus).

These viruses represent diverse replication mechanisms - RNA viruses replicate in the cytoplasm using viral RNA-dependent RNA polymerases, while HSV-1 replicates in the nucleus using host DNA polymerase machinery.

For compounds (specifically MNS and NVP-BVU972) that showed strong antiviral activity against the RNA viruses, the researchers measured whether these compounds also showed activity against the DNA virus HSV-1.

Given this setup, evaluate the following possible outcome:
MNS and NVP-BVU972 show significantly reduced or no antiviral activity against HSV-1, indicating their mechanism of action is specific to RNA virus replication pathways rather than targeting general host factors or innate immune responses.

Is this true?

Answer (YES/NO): NO